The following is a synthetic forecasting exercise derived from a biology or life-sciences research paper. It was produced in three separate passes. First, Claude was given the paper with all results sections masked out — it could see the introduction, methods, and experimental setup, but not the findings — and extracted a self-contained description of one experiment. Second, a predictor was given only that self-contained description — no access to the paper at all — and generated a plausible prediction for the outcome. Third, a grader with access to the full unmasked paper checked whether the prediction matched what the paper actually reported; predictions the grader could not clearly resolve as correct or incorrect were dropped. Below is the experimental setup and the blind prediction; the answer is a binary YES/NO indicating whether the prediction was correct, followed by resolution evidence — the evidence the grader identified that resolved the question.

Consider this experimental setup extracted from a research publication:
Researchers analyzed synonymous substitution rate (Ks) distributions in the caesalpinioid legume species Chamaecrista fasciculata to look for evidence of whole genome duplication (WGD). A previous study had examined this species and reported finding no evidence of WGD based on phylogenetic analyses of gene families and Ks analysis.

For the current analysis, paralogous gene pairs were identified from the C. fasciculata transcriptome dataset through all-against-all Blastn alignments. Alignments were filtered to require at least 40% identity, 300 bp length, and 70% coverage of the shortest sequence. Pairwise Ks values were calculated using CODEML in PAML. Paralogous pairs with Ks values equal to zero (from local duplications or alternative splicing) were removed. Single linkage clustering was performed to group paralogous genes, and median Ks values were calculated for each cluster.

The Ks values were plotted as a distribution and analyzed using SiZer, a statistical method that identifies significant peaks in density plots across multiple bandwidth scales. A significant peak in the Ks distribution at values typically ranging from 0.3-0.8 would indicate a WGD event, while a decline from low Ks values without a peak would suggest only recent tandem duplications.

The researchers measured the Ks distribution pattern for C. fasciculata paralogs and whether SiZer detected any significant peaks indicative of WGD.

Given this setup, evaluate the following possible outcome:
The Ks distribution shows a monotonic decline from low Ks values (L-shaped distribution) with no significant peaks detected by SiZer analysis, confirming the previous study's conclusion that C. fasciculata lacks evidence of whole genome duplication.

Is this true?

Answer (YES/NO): NO